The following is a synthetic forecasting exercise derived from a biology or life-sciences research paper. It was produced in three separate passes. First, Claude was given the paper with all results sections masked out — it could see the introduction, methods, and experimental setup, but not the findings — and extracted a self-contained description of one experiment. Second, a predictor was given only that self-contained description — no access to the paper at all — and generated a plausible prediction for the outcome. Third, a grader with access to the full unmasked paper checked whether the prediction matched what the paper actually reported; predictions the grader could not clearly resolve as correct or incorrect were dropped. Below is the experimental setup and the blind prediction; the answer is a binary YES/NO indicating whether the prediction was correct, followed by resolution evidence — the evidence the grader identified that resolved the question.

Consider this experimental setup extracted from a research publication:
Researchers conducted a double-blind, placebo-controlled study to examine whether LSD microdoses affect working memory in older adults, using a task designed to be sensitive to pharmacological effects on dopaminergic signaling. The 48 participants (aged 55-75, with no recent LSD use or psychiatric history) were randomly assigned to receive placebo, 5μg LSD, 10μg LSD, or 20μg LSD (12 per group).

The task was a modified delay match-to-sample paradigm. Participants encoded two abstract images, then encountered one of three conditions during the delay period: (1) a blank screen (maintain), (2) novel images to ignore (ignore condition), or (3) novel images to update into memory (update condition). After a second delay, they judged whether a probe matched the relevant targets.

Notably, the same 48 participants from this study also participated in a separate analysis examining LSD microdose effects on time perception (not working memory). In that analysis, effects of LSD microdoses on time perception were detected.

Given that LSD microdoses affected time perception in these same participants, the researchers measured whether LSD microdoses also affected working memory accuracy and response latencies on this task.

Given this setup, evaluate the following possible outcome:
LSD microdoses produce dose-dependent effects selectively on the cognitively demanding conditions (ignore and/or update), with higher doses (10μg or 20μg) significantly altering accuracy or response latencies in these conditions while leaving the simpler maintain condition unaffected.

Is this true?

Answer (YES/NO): NO